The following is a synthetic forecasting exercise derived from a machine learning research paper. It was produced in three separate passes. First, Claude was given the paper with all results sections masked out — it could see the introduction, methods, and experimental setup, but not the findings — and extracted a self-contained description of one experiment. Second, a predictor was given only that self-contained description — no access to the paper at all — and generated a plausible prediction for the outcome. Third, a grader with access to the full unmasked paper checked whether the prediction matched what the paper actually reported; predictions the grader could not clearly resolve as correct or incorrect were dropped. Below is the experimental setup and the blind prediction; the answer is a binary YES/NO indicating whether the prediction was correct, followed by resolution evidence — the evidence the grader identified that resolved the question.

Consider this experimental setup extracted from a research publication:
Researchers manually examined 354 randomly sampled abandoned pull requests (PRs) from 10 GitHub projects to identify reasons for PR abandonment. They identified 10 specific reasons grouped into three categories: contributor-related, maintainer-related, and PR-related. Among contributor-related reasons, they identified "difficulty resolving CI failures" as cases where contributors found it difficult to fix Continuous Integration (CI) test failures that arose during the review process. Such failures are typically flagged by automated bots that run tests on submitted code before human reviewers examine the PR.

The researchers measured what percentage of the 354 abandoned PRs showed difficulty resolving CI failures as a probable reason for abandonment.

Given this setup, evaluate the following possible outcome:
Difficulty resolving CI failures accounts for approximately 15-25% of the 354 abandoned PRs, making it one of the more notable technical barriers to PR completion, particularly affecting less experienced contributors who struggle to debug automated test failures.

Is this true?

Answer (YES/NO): YES